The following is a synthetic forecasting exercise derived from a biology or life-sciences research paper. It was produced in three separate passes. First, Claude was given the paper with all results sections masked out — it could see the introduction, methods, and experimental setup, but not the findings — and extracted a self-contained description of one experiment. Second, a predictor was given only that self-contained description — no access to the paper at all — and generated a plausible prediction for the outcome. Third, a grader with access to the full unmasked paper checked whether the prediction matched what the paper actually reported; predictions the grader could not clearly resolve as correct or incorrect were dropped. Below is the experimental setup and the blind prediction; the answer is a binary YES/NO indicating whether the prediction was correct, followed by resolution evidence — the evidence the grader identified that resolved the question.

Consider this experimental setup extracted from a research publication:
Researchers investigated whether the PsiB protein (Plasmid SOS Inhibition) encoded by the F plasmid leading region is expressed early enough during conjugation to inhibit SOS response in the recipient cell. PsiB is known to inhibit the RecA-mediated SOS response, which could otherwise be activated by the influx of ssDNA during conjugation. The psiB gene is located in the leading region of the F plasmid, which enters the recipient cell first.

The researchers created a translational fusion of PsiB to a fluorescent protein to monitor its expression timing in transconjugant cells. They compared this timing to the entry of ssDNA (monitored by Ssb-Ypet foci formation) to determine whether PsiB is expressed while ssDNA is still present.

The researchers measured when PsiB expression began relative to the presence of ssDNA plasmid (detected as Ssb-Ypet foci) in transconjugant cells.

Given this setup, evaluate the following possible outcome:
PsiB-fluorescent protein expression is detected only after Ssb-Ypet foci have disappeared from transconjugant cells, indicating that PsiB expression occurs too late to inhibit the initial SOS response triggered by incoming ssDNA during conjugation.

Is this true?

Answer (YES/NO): NO